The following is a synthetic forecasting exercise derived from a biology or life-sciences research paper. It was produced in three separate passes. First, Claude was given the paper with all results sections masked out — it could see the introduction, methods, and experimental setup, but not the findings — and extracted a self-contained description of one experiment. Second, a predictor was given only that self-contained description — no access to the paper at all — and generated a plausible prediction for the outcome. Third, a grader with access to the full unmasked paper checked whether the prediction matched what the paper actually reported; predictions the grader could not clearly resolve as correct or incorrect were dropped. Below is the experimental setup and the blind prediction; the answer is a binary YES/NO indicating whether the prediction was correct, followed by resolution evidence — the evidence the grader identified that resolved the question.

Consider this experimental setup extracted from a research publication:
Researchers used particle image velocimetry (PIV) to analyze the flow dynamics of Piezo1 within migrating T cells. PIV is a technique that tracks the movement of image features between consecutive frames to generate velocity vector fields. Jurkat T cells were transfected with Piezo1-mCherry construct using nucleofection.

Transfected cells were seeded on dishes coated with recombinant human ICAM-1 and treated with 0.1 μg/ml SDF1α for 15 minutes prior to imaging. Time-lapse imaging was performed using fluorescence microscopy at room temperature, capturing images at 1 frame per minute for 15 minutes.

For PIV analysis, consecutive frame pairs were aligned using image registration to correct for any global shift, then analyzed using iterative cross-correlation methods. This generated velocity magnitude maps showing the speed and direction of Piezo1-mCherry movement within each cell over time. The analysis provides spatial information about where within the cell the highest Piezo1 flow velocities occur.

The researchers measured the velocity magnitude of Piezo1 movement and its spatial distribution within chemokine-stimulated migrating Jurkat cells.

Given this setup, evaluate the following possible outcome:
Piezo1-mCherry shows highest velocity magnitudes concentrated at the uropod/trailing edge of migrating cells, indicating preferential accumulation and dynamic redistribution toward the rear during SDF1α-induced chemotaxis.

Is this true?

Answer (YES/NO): NO